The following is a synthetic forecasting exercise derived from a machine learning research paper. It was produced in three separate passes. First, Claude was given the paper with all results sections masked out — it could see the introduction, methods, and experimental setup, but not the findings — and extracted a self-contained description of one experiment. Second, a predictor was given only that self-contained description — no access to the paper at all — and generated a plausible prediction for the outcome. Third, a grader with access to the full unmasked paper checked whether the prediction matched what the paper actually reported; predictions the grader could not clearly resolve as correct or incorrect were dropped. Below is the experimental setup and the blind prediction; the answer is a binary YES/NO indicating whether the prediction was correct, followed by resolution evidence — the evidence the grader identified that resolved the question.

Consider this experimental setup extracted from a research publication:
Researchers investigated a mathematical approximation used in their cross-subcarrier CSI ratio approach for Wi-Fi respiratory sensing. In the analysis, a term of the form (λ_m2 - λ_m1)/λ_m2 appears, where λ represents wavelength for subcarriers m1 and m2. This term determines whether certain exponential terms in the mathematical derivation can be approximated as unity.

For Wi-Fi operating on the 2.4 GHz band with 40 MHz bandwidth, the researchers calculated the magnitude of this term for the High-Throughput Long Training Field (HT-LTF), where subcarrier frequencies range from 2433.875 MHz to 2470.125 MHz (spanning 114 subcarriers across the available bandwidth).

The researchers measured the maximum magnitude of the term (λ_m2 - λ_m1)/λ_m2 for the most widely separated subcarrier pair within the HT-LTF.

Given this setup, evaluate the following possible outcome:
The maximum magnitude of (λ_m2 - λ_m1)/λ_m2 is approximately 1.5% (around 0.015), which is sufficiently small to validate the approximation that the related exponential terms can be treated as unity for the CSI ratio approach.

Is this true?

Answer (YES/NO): YES